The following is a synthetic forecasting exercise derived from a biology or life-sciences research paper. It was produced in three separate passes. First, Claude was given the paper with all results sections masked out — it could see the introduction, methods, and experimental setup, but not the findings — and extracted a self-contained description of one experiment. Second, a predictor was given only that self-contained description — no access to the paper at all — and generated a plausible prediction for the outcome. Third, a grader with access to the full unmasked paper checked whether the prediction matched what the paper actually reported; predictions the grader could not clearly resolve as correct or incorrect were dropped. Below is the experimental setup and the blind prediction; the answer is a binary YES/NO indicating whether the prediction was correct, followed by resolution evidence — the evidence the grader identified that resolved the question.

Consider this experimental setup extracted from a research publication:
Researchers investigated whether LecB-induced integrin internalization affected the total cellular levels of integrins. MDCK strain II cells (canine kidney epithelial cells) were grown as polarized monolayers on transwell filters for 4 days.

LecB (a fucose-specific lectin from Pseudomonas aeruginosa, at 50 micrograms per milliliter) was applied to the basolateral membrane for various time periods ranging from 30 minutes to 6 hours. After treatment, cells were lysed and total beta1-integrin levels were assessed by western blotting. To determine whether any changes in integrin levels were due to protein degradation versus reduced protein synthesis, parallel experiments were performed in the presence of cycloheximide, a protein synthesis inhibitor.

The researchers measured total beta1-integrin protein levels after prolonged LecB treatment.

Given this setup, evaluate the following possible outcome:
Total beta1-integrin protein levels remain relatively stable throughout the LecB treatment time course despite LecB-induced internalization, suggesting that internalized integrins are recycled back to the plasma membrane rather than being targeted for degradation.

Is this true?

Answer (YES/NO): NO